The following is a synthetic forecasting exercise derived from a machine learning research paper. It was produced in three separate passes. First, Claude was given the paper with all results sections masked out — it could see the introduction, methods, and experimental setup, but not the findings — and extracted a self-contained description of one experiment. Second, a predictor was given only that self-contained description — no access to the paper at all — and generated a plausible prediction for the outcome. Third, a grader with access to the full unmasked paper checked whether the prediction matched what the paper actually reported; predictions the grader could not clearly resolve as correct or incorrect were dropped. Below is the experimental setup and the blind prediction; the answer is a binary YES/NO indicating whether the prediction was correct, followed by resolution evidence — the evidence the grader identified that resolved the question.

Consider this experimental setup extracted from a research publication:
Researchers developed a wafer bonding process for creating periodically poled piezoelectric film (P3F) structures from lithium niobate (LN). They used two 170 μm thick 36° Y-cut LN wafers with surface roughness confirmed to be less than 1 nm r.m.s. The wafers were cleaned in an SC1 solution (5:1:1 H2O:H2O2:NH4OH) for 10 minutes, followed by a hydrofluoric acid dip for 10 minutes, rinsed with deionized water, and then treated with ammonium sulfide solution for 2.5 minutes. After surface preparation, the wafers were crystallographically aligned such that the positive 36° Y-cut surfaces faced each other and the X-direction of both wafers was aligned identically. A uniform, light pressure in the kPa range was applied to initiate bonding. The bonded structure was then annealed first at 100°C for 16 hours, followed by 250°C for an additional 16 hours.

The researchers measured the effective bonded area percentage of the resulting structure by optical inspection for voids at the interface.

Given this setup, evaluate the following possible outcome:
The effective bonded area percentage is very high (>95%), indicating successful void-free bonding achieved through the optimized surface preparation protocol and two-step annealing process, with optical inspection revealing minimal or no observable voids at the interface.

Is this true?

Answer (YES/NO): YES